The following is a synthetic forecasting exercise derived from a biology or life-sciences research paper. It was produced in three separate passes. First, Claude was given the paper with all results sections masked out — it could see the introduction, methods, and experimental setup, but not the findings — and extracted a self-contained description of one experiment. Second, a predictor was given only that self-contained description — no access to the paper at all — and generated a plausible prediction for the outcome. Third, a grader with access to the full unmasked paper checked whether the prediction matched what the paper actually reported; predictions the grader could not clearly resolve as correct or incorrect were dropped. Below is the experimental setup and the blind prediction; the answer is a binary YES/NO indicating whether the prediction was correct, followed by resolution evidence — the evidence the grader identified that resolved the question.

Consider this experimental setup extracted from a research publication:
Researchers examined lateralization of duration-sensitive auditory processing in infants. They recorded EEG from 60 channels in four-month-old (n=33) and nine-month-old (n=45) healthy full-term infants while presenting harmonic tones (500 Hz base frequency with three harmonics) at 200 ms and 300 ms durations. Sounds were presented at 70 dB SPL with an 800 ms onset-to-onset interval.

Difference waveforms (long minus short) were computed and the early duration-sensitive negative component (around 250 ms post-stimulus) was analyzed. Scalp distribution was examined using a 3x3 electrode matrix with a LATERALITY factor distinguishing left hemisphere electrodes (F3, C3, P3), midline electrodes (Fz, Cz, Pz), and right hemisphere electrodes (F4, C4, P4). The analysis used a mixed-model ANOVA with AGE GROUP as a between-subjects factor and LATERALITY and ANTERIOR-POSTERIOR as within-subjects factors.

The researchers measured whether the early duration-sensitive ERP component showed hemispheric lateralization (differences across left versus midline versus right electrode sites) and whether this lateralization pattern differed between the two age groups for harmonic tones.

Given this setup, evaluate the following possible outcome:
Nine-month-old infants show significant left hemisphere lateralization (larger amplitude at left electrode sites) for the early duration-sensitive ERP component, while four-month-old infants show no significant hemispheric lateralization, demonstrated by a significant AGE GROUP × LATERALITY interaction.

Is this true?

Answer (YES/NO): NO